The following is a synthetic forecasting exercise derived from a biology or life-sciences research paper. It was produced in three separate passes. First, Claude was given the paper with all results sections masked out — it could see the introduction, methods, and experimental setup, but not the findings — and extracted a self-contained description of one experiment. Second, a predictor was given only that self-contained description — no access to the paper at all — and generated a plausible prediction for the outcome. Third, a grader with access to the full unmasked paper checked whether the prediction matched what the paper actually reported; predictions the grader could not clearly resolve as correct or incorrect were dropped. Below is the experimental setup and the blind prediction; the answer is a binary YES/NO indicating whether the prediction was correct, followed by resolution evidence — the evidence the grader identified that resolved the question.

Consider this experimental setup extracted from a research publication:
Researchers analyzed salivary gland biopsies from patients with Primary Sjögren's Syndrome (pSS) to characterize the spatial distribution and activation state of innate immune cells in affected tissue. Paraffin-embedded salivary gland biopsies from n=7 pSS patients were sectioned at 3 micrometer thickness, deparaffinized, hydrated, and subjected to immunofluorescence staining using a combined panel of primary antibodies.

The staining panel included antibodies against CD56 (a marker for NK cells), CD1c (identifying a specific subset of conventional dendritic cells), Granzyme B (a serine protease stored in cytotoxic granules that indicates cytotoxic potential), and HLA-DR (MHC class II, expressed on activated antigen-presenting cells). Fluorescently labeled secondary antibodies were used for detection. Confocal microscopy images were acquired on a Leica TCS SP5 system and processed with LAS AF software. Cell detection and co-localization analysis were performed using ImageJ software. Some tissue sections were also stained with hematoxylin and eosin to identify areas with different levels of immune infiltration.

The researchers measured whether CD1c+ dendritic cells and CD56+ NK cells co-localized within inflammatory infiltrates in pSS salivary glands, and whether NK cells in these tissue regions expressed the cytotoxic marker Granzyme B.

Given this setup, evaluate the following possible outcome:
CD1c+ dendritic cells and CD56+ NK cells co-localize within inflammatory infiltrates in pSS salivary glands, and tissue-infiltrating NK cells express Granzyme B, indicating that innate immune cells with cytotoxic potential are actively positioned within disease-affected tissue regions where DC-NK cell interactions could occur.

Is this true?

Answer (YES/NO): YES